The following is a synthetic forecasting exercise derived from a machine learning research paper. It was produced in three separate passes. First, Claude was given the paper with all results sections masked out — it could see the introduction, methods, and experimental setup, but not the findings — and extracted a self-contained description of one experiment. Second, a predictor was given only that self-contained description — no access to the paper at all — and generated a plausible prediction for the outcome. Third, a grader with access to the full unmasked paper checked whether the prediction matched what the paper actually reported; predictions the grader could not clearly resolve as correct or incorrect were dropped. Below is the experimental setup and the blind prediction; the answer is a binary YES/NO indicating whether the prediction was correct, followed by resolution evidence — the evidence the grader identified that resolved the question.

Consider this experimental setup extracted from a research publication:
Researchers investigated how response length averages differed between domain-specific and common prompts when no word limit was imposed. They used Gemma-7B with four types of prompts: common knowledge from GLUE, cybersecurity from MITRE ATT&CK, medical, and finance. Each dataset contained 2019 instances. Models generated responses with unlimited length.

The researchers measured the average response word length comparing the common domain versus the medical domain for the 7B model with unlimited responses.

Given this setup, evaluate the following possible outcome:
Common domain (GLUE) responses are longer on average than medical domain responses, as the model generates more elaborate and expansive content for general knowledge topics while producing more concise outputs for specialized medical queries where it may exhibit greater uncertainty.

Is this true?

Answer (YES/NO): YES